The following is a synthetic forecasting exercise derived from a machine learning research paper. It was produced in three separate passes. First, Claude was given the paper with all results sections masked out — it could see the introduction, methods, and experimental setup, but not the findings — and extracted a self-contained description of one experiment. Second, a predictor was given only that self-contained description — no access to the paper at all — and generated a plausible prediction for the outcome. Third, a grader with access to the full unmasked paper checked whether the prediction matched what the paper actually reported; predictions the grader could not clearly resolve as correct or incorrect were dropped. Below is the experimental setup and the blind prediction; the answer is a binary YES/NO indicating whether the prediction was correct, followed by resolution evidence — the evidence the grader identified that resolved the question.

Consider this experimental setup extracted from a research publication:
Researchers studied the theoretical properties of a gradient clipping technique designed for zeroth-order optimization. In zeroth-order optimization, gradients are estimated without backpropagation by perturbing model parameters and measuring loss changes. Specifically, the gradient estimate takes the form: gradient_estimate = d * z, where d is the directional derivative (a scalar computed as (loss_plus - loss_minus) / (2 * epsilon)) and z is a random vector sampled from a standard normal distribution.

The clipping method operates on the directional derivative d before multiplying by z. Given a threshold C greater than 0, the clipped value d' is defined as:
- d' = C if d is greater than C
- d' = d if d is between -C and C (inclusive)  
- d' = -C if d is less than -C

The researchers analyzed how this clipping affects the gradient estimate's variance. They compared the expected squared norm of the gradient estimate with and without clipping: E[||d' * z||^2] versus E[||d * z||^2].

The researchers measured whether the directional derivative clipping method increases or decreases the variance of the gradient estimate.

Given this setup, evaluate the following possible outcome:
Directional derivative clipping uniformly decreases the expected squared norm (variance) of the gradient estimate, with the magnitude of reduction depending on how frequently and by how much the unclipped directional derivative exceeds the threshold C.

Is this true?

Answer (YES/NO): NO